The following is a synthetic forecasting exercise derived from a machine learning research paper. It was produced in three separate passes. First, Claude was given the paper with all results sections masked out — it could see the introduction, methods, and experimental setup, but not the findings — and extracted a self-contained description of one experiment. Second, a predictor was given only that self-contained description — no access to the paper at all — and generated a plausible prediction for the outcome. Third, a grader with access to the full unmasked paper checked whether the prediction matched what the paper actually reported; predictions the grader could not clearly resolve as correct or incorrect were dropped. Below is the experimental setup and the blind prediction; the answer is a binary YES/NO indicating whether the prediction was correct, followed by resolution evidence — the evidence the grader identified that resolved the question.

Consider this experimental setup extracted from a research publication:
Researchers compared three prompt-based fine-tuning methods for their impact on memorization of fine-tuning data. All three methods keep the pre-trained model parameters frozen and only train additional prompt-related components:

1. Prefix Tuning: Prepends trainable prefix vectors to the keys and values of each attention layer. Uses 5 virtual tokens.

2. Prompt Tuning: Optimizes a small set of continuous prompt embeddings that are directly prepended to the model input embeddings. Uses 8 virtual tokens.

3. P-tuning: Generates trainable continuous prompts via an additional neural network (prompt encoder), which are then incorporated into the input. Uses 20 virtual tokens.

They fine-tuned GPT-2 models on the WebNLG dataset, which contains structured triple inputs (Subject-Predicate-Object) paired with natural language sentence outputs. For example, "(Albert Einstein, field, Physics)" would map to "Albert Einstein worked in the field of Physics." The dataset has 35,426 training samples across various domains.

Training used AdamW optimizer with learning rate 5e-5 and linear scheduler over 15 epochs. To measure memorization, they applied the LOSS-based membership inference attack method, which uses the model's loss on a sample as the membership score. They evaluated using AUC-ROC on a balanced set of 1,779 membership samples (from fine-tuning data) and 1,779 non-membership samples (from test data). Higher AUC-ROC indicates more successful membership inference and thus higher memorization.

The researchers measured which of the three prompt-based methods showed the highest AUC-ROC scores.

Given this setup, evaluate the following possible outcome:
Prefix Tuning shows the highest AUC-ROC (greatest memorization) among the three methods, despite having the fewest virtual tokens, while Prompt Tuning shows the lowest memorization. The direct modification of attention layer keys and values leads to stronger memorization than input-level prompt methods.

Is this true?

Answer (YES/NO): NO